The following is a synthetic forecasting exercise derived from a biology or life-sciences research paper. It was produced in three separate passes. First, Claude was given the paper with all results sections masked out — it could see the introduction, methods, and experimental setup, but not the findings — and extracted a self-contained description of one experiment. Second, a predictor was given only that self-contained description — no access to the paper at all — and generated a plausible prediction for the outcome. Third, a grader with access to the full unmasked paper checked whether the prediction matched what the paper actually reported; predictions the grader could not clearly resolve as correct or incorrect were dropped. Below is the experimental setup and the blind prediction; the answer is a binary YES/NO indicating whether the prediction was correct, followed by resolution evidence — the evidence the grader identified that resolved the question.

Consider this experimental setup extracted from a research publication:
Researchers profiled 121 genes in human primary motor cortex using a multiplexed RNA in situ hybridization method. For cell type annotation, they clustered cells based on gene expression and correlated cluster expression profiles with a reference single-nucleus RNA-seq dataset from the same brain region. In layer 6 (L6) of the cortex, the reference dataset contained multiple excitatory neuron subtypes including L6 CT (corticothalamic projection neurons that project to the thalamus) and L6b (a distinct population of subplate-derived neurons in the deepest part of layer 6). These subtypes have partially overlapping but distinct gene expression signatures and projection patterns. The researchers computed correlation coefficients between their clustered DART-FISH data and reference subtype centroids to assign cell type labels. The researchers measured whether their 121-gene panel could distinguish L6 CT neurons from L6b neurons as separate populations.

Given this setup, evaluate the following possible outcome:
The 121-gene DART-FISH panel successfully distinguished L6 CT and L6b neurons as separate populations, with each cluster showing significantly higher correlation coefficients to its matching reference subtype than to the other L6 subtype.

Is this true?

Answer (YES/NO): NO